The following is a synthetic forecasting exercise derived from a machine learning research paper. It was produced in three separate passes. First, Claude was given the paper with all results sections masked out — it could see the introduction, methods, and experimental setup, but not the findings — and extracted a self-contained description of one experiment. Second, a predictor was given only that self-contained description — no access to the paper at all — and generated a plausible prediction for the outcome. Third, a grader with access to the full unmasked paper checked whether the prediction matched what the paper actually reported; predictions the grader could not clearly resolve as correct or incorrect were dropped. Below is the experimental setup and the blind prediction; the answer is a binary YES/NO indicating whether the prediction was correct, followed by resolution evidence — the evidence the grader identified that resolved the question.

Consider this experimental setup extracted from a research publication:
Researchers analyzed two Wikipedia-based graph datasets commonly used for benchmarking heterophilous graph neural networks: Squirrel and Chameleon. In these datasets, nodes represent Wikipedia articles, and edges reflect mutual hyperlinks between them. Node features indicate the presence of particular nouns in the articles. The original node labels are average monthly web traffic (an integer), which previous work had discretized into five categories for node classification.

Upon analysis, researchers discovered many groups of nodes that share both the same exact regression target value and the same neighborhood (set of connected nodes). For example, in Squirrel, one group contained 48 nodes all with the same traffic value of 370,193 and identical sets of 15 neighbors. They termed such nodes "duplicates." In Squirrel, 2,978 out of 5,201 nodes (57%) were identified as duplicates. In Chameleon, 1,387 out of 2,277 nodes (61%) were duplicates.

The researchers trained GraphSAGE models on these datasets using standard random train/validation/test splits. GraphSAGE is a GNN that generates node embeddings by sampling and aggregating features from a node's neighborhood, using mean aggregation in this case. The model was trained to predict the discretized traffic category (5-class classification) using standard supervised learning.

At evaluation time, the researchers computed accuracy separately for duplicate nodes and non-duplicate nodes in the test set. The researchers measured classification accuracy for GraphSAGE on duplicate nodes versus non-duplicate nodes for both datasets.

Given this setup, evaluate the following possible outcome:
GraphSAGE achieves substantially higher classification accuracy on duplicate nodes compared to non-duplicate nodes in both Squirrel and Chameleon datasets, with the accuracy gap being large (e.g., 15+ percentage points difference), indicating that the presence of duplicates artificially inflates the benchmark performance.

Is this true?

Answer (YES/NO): YES